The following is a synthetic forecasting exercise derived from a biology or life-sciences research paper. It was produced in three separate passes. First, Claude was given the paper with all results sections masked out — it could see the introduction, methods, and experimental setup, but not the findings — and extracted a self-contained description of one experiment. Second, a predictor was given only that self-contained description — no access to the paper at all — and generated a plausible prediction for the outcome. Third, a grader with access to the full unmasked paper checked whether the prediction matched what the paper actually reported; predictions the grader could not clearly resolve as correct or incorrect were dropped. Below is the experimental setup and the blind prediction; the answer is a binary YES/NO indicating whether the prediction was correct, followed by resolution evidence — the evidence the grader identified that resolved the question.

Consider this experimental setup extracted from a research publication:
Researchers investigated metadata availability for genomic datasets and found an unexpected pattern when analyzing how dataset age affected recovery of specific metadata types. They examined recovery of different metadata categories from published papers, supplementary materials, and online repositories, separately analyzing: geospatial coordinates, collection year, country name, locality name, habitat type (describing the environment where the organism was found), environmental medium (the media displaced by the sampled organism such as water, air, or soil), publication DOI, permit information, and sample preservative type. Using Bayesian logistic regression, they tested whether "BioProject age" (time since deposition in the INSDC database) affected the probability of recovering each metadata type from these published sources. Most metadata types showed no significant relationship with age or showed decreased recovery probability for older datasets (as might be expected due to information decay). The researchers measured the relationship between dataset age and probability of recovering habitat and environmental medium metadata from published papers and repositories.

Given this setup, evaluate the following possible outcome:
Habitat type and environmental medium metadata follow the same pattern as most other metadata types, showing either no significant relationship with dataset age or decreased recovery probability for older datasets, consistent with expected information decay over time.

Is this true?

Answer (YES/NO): NO